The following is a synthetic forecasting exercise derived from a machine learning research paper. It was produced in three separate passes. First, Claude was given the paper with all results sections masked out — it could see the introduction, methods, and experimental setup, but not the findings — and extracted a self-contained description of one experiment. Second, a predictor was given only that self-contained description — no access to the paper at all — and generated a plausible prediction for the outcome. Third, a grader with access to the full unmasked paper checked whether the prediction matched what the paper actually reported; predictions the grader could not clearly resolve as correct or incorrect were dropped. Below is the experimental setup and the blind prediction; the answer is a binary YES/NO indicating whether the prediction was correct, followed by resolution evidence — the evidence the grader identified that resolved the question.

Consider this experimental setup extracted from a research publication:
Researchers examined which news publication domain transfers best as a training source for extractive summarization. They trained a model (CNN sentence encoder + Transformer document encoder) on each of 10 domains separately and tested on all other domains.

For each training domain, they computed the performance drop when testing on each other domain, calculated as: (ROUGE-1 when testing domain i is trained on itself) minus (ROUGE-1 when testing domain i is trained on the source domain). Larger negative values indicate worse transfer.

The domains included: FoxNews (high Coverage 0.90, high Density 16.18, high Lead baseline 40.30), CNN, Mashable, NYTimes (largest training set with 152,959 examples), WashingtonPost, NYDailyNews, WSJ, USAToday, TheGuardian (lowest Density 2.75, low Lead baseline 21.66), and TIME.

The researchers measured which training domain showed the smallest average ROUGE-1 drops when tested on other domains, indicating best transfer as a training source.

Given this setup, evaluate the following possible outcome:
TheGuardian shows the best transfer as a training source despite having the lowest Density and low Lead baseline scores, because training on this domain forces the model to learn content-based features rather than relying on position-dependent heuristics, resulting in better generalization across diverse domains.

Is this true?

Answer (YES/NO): NO